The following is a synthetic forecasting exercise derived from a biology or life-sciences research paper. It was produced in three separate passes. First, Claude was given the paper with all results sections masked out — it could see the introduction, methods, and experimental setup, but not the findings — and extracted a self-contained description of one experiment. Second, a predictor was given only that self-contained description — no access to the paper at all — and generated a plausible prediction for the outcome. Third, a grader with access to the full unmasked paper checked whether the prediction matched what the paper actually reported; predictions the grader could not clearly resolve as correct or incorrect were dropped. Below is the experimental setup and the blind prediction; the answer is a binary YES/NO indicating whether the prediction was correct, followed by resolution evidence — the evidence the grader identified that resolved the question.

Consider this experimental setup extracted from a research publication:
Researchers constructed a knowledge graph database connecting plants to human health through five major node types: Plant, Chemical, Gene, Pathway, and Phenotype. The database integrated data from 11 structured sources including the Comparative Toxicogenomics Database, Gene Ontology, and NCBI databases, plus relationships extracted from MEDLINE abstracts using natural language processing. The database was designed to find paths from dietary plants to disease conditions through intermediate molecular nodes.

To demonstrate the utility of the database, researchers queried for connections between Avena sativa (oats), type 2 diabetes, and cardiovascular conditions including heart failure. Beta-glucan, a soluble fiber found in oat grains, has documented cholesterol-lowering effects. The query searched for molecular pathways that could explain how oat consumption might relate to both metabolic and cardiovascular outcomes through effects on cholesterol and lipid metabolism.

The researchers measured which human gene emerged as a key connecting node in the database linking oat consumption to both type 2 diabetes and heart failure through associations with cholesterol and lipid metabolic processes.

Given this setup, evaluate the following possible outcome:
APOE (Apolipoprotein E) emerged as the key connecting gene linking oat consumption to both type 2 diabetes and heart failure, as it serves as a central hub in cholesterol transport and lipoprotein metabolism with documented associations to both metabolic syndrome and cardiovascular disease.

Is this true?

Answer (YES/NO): NO